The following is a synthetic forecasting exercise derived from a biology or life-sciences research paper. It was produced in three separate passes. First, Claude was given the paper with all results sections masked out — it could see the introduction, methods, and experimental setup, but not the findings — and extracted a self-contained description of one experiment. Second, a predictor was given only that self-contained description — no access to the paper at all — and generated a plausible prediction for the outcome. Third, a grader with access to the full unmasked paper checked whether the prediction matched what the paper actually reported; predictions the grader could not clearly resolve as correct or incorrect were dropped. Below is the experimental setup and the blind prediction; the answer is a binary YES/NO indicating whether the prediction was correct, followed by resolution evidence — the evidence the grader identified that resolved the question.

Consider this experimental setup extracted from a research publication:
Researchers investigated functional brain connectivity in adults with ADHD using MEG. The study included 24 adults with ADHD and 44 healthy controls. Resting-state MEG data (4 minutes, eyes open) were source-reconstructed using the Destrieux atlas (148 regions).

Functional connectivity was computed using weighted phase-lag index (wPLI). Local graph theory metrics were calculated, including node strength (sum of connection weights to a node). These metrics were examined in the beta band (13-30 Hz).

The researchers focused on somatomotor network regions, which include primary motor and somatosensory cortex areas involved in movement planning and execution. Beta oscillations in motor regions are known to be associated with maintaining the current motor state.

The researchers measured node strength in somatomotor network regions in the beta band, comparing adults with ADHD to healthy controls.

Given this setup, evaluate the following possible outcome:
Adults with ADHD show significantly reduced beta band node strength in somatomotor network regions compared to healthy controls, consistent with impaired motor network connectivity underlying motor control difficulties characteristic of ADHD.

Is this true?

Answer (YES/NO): NO